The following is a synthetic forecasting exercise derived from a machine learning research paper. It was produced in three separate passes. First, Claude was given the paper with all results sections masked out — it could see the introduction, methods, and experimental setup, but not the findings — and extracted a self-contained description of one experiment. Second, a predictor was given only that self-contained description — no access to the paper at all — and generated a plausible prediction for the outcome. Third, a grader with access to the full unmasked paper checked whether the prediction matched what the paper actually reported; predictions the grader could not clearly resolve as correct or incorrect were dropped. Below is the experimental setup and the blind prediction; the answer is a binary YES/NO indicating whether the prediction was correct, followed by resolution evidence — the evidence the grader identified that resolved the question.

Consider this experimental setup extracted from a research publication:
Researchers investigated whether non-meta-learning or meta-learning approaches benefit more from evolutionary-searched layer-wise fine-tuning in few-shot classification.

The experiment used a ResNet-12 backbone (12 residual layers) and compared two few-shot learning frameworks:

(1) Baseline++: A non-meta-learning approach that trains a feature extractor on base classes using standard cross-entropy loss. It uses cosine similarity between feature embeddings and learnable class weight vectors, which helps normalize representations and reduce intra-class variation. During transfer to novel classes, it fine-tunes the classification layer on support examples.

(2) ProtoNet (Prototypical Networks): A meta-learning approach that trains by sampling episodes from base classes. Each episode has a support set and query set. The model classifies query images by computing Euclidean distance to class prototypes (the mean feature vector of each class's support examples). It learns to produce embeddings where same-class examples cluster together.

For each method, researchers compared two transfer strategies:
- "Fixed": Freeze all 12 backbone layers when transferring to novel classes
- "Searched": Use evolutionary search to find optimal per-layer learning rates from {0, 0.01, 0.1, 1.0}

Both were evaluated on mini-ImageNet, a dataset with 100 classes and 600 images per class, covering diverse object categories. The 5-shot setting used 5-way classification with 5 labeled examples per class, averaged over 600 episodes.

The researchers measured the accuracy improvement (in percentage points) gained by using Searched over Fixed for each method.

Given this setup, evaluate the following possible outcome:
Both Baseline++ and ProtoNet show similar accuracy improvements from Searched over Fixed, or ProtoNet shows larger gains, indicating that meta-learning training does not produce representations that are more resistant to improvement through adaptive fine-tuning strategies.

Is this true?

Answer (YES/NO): NO